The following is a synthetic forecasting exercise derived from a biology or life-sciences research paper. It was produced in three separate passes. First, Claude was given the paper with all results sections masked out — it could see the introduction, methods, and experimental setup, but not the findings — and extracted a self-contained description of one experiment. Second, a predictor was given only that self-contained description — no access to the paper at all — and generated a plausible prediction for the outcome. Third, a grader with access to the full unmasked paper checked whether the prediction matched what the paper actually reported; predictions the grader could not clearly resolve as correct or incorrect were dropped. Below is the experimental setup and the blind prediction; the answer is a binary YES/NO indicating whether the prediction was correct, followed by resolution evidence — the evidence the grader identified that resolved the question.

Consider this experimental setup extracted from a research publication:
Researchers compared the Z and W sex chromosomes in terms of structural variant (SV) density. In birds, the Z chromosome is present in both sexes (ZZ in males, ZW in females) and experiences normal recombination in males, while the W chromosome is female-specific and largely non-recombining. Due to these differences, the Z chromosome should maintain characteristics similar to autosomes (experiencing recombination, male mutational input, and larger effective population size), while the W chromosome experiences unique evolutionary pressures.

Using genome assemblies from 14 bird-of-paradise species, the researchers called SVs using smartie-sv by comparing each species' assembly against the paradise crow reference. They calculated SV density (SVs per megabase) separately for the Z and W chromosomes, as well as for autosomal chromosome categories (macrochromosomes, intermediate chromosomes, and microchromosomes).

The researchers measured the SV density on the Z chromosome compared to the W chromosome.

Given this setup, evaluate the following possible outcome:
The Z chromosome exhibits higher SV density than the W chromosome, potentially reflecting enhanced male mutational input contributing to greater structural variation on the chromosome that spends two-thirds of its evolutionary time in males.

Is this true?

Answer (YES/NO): NO